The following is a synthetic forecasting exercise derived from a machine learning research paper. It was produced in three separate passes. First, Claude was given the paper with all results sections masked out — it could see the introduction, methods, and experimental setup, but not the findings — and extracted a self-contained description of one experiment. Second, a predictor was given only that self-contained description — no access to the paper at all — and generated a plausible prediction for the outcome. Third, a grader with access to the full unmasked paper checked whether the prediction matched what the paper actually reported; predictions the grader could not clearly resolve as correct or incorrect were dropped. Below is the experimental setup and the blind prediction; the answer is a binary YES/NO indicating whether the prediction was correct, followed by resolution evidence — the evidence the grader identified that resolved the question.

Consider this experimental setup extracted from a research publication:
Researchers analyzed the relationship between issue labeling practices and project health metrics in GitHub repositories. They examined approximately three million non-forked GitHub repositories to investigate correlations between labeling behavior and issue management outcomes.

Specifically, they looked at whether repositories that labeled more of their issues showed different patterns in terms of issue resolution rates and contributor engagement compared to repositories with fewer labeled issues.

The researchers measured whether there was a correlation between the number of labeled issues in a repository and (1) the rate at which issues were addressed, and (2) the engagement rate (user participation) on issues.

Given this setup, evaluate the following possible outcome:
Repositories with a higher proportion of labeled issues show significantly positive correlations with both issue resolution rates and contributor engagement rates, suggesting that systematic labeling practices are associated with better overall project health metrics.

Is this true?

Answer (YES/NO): YES